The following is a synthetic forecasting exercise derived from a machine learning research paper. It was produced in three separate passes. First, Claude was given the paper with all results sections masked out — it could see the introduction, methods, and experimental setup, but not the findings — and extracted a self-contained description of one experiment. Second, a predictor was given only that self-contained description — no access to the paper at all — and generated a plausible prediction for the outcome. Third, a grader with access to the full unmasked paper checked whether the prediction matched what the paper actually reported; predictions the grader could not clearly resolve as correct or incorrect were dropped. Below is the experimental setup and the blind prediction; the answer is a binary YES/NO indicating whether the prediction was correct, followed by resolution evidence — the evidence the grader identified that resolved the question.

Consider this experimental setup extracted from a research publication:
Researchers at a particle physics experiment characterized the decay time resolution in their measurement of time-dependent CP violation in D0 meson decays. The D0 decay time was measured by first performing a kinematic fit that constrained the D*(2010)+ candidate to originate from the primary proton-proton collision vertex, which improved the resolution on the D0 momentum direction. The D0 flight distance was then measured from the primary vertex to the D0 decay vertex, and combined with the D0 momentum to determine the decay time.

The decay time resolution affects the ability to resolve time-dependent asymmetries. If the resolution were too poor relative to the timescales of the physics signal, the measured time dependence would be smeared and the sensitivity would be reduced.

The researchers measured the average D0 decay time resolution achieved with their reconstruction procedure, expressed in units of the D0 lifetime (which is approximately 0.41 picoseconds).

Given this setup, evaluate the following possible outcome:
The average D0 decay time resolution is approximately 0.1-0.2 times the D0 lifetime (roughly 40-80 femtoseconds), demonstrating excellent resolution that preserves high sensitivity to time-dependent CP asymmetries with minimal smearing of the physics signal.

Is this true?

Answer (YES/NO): YES